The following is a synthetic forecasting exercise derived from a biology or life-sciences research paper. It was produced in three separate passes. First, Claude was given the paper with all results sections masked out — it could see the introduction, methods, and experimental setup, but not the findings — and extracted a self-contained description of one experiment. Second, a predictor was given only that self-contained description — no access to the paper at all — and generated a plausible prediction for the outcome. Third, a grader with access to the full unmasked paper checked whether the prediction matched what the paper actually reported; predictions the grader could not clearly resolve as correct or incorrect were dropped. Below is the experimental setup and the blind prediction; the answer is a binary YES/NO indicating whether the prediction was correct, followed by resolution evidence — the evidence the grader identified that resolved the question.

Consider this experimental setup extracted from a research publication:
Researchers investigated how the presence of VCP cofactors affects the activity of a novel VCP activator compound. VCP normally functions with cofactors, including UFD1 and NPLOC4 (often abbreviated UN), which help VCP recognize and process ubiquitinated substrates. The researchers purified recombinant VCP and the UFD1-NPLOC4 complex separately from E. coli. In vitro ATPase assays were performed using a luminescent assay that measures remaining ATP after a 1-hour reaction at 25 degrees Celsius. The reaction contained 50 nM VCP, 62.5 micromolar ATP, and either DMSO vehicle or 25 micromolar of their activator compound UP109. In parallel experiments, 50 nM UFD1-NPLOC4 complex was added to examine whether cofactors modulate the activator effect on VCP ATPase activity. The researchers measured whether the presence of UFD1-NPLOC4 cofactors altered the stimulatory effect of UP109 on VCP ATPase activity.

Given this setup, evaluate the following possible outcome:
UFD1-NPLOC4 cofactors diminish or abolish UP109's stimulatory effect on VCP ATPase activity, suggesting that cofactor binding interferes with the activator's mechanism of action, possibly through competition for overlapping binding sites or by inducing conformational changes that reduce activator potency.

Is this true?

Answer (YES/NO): NO